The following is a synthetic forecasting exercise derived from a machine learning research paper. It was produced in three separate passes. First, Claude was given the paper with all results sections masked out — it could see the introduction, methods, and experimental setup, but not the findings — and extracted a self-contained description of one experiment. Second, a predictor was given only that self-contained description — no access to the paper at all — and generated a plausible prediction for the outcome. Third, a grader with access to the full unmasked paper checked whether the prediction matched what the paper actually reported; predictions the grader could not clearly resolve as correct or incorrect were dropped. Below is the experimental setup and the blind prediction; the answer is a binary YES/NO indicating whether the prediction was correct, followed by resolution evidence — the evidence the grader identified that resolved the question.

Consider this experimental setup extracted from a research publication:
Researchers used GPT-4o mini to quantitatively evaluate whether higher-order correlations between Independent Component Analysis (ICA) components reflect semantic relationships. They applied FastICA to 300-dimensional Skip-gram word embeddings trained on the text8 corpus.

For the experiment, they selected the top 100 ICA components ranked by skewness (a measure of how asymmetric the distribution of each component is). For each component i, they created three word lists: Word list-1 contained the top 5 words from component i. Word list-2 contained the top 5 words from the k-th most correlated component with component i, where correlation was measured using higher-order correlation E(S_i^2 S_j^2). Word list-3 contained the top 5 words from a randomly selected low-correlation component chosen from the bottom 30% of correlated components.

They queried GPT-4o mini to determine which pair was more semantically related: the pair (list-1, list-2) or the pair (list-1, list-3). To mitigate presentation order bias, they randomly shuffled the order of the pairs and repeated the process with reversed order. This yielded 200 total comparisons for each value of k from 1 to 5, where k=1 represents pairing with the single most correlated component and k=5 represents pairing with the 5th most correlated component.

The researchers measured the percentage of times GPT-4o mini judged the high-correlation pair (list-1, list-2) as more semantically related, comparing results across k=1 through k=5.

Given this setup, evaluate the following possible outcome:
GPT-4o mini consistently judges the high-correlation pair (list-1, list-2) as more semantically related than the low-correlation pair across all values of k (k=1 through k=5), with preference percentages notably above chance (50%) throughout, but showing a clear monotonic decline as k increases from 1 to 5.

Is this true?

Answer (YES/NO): NO